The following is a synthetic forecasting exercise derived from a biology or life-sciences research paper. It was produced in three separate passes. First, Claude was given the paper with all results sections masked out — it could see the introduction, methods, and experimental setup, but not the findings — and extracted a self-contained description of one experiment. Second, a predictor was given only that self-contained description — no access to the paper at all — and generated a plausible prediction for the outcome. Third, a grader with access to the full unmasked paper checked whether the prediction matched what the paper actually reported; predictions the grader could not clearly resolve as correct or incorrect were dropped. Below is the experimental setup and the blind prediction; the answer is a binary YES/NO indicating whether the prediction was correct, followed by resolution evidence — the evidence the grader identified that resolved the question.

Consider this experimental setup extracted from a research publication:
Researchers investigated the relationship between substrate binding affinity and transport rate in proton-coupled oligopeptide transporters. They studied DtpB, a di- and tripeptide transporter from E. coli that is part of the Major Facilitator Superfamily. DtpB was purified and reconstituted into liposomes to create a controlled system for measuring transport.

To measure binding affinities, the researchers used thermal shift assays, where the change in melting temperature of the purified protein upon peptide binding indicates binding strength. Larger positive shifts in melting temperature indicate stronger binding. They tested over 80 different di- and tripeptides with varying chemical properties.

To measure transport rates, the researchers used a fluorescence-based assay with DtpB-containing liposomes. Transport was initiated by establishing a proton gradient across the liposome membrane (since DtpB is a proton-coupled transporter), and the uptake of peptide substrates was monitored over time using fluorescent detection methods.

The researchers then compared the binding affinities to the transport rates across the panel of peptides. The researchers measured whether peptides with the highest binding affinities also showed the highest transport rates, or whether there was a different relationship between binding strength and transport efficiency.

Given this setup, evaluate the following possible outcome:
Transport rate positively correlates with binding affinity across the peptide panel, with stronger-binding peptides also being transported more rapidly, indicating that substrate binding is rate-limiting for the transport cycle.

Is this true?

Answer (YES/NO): NO